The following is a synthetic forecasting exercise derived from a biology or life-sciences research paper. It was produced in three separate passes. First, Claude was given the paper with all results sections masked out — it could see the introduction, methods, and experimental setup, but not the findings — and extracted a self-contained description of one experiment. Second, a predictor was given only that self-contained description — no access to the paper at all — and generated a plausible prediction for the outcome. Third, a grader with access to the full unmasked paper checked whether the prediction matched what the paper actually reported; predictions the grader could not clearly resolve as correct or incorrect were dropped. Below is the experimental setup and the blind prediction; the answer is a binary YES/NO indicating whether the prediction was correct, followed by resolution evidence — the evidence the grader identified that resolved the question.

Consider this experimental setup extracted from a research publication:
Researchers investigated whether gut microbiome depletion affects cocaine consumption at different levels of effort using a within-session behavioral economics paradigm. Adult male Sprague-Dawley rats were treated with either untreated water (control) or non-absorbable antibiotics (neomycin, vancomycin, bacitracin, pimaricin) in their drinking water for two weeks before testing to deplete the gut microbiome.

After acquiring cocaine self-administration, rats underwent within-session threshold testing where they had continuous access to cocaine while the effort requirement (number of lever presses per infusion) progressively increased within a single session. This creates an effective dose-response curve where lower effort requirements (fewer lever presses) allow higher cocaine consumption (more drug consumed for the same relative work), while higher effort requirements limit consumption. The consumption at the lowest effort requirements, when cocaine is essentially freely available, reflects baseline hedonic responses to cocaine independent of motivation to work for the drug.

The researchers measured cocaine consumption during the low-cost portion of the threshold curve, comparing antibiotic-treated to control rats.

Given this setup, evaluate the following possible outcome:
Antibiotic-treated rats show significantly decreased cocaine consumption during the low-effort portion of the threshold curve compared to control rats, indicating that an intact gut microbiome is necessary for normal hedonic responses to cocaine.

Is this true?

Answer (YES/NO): NO